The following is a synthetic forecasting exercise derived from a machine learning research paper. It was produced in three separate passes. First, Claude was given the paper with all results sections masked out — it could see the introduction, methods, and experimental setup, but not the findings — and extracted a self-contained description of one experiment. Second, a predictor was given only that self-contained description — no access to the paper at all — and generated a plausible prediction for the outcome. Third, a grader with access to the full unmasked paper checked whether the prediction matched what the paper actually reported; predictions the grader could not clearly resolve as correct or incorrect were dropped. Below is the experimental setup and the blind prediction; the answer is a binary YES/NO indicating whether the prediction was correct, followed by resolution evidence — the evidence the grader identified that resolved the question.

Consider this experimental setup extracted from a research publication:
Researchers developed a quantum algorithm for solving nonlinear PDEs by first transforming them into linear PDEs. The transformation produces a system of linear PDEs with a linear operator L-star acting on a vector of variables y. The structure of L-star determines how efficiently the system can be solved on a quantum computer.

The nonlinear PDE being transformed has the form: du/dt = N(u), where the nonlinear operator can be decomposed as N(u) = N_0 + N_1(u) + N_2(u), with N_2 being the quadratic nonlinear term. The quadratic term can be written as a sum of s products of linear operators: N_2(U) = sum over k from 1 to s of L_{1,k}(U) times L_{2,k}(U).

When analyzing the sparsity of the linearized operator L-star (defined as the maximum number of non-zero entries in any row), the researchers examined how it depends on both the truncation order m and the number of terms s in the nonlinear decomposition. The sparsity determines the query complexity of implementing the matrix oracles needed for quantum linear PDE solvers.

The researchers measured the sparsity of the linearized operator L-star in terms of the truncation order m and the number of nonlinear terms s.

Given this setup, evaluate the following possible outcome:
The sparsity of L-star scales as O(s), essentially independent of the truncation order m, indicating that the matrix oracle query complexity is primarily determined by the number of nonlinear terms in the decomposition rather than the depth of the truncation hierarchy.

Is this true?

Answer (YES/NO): NO